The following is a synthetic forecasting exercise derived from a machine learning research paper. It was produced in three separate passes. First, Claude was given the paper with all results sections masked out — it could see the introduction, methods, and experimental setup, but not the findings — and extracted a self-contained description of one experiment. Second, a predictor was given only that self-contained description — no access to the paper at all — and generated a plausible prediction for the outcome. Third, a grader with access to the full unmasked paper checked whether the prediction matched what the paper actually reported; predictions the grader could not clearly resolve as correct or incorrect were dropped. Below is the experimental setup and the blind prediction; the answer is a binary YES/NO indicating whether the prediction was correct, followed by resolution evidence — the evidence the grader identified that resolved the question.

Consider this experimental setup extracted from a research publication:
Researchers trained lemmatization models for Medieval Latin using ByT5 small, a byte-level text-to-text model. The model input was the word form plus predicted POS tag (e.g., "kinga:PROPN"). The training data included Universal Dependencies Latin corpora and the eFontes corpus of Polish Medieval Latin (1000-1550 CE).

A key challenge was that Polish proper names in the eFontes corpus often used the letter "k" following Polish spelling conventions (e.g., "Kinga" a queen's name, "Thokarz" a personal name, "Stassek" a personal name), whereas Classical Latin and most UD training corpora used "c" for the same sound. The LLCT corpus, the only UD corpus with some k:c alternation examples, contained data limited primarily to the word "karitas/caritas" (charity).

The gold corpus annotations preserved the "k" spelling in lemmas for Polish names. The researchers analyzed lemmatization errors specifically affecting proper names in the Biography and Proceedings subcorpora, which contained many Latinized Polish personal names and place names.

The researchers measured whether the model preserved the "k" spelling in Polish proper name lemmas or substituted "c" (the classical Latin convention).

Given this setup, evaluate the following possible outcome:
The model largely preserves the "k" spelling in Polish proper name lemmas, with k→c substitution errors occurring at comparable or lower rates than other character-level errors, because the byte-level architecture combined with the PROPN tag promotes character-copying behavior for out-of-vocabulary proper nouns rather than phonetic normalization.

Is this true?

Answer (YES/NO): NO